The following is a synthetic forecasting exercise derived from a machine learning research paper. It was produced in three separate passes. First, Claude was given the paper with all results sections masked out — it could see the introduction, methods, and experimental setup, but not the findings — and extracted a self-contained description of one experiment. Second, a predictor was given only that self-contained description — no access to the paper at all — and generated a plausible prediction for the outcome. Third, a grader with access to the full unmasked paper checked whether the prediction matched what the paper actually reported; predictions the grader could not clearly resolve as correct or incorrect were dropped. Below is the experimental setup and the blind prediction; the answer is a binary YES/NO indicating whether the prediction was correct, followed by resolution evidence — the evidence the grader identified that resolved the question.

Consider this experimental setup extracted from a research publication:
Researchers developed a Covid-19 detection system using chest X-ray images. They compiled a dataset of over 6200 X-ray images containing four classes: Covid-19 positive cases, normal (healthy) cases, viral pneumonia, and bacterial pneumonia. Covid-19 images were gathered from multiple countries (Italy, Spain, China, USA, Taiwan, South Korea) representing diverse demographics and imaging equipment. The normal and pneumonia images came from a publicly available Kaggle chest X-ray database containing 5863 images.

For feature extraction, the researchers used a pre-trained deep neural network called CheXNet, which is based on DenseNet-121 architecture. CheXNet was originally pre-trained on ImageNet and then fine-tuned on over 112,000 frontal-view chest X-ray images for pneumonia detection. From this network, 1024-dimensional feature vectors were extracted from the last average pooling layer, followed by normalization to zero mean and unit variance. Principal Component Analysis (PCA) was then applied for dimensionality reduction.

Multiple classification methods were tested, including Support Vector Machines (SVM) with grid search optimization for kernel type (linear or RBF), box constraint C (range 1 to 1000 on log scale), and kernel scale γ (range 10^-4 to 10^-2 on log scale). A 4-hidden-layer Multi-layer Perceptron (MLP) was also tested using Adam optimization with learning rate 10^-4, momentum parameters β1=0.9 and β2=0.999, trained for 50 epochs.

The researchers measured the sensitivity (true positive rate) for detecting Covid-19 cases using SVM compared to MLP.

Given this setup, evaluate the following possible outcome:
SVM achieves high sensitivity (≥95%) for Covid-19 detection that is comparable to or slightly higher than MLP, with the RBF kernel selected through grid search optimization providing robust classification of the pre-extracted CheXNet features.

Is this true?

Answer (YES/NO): YES